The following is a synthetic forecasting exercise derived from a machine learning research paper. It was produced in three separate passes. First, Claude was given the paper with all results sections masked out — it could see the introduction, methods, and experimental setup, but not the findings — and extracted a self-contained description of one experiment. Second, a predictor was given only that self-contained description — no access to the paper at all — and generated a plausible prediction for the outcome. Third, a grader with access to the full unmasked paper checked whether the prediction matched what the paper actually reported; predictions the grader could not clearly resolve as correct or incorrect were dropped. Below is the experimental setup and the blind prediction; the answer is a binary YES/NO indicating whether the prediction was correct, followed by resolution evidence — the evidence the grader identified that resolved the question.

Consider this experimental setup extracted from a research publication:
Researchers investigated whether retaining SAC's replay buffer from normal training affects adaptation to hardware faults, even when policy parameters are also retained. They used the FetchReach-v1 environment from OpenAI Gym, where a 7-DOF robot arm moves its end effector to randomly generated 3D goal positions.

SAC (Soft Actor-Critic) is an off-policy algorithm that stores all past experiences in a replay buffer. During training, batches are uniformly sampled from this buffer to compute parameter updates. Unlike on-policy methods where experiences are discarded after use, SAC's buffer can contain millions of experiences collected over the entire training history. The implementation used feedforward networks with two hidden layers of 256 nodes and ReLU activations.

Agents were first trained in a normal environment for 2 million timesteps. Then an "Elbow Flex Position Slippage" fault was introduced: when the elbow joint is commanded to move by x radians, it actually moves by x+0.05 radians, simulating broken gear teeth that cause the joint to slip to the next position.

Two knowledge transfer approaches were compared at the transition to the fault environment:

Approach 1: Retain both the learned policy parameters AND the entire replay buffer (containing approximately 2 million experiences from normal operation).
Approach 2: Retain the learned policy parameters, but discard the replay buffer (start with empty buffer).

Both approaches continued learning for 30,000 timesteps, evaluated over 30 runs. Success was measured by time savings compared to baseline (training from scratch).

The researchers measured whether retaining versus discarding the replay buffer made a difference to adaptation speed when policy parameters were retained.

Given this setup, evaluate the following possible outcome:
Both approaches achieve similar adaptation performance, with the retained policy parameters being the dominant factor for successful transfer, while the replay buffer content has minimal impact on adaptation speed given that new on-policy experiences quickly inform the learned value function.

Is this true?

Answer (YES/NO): NO